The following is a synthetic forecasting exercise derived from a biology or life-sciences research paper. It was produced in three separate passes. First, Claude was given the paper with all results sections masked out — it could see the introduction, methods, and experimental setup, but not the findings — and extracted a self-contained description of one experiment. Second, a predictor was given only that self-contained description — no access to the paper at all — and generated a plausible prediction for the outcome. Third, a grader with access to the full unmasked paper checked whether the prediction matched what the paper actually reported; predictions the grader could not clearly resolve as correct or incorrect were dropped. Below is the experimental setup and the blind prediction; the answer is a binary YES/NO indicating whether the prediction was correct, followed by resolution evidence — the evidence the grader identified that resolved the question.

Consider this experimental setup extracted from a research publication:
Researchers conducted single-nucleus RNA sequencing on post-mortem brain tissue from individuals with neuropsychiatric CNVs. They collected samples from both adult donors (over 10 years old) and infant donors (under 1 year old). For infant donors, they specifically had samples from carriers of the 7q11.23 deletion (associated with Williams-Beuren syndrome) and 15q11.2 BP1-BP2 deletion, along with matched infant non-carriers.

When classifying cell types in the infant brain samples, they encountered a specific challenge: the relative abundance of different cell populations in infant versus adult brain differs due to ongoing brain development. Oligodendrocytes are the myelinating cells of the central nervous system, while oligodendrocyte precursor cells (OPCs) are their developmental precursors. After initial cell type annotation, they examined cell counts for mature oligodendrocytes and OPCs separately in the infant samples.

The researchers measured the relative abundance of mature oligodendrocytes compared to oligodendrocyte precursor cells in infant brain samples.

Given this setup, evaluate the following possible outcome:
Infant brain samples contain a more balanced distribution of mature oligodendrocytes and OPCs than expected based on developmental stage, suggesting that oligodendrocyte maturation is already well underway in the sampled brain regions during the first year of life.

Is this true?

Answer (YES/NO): NO